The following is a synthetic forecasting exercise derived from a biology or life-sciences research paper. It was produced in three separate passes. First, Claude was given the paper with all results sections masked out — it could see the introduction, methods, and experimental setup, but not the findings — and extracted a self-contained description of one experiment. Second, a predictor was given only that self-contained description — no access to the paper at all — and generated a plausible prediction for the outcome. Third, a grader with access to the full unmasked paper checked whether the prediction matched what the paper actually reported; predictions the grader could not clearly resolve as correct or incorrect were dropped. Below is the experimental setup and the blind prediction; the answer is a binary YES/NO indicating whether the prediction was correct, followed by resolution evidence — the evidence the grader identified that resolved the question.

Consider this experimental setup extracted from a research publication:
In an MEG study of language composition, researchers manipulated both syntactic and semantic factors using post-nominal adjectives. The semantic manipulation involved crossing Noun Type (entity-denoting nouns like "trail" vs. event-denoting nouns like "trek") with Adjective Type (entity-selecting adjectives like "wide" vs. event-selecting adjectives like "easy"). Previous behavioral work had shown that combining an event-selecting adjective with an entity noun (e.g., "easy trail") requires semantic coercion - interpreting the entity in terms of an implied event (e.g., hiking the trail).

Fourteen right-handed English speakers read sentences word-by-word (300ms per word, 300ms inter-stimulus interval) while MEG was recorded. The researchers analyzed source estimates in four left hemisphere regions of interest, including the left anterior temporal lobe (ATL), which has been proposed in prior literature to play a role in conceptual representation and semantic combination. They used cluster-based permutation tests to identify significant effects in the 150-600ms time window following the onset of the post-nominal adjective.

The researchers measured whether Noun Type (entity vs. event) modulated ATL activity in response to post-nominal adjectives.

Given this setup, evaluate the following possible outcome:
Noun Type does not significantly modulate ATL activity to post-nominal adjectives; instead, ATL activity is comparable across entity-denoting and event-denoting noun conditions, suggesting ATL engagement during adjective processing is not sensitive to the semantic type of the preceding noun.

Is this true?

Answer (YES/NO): NO